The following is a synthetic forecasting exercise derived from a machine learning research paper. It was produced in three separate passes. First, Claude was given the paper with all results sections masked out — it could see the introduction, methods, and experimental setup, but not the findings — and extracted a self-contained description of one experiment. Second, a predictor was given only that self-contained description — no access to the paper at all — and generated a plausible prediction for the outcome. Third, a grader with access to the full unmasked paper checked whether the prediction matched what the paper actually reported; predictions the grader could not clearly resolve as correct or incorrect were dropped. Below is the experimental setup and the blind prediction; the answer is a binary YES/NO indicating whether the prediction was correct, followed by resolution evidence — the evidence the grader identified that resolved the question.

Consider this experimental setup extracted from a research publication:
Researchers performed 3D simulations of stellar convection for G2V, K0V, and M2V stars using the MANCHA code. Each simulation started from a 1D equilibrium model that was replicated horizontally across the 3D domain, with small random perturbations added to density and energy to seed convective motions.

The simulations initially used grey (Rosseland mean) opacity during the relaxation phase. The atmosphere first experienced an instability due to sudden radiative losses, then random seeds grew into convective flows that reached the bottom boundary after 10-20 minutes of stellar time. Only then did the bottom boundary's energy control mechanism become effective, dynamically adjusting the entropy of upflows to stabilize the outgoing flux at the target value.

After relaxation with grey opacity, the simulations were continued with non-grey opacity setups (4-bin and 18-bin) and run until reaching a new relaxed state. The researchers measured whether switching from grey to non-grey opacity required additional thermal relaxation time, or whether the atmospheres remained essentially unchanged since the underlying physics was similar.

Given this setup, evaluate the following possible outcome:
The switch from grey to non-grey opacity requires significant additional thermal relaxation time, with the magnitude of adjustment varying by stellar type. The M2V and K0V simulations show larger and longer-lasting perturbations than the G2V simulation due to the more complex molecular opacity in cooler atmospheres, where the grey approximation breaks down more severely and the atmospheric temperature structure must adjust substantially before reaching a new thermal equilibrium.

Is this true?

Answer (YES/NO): NO